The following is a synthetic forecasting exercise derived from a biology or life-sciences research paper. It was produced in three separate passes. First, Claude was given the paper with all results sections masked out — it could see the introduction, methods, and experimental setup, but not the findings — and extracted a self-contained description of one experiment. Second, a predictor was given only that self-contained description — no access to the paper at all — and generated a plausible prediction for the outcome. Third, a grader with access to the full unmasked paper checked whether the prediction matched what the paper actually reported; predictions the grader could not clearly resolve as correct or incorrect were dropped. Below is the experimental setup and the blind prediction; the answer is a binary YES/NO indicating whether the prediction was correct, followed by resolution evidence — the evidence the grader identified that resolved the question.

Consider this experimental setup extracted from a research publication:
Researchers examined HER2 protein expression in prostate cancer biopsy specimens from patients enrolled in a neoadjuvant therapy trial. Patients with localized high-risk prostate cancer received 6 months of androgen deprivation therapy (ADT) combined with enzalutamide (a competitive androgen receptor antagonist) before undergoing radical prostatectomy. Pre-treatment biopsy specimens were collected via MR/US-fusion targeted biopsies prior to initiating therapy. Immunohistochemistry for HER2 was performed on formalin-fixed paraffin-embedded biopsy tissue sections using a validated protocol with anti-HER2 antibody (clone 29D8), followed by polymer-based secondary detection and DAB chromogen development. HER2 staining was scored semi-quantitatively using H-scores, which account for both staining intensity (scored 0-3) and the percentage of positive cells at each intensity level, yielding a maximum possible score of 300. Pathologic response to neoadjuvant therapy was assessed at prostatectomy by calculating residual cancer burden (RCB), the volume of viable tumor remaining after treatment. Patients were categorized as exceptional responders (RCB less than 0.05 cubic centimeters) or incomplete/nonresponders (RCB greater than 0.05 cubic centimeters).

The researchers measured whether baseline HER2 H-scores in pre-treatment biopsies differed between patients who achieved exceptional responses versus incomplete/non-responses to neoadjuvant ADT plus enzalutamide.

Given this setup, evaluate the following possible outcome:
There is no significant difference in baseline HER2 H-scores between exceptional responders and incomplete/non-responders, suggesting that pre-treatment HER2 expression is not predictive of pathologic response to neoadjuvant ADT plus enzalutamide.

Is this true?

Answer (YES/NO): NO